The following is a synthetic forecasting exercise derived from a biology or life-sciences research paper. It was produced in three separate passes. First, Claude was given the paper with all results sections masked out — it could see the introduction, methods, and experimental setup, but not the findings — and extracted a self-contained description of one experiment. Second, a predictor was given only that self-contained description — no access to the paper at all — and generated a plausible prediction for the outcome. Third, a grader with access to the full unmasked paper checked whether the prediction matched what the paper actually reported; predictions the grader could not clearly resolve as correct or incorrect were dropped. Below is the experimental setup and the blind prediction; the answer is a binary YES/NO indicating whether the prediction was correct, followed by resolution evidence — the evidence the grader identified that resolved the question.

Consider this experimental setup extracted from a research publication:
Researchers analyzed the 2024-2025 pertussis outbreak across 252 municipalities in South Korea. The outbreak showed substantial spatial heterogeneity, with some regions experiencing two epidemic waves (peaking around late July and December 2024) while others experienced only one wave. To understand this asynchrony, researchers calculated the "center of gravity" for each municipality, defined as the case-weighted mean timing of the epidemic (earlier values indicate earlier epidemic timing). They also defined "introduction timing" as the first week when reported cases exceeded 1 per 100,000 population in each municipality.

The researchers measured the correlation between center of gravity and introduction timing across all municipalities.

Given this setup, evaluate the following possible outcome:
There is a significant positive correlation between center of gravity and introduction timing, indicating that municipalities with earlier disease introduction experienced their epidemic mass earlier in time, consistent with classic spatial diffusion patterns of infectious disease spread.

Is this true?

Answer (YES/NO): NO